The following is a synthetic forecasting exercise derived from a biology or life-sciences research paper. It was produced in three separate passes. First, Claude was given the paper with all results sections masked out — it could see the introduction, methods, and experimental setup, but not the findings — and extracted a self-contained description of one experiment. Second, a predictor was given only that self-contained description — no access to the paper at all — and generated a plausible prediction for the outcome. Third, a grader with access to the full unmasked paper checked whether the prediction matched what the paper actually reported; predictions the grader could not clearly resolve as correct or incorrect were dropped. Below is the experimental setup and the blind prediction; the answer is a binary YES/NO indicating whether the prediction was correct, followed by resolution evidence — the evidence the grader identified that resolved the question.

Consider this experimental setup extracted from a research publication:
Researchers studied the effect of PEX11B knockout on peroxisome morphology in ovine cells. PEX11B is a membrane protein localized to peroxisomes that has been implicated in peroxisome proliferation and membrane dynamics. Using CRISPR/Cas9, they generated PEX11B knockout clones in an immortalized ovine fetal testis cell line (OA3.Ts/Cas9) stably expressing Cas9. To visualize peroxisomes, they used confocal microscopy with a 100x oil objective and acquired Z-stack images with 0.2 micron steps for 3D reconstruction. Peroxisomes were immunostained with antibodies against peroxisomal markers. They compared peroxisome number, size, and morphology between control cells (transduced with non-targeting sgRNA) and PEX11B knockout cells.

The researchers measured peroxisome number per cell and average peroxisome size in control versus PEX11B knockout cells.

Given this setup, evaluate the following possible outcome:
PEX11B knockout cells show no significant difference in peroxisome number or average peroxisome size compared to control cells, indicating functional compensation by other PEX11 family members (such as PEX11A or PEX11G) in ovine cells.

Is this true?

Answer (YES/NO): NO